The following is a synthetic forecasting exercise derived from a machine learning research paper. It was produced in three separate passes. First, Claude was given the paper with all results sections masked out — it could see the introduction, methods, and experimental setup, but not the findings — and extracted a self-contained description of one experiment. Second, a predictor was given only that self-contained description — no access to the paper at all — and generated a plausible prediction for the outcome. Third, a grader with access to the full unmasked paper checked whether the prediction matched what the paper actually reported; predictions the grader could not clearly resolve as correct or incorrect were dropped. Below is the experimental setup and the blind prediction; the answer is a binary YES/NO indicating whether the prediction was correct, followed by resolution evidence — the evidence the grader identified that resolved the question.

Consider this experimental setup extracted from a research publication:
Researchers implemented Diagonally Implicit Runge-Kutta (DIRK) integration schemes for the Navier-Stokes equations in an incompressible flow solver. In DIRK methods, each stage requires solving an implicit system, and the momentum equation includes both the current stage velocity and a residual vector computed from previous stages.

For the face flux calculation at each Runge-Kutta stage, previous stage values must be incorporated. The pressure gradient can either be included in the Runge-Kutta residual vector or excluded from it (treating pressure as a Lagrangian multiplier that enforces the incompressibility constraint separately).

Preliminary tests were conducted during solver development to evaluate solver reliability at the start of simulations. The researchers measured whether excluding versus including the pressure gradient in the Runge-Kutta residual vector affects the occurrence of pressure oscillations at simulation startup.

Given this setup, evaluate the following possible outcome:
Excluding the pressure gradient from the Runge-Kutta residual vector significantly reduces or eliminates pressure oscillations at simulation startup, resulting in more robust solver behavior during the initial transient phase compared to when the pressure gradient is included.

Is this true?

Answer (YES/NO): YES